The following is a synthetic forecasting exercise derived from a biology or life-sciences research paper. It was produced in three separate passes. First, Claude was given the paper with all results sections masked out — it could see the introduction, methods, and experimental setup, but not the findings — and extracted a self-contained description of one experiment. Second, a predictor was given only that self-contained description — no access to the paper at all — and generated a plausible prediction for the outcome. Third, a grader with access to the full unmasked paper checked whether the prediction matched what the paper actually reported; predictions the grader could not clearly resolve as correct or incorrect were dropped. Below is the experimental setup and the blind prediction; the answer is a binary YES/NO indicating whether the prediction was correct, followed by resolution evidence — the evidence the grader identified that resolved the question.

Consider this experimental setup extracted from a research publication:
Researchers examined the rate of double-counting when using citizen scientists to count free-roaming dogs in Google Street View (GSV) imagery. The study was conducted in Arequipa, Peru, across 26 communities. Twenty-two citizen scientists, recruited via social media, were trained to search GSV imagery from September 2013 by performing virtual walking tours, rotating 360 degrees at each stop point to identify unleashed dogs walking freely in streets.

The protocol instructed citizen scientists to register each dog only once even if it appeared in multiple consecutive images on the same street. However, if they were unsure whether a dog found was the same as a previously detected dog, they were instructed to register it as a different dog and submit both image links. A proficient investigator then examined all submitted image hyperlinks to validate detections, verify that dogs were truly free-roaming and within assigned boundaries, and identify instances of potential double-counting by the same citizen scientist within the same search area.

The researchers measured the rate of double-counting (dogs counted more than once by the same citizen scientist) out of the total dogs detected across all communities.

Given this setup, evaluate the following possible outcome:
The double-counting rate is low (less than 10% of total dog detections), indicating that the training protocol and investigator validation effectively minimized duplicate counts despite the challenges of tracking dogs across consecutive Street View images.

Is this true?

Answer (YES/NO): YES